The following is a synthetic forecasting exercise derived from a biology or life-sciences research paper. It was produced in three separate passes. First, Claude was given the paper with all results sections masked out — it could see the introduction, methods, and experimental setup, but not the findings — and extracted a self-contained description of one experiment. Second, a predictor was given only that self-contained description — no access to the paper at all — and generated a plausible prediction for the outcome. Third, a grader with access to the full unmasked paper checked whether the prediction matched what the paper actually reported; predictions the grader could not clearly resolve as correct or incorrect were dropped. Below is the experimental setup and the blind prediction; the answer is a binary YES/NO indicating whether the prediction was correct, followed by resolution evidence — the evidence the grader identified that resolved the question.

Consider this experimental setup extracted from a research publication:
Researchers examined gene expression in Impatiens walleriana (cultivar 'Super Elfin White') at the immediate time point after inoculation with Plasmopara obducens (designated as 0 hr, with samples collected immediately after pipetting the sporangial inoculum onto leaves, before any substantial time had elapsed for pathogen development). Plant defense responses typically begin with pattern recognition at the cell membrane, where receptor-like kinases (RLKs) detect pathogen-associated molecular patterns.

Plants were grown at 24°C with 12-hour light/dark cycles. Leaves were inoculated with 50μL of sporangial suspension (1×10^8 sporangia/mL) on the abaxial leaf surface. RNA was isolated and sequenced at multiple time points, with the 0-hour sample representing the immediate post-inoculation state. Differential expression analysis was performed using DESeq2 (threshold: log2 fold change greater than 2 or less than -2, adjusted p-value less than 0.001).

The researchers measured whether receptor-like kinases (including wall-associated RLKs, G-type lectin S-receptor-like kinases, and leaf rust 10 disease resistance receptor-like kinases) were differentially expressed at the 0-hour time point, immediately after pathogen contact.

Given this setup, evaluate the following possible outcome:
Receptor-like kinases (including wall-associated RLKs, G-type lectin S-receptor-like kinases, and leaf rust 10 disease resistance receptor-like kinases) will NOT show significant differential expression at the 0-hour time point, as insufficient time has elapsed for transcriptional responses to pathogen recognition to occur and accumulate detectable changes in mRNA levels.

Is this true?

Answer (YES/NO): NO